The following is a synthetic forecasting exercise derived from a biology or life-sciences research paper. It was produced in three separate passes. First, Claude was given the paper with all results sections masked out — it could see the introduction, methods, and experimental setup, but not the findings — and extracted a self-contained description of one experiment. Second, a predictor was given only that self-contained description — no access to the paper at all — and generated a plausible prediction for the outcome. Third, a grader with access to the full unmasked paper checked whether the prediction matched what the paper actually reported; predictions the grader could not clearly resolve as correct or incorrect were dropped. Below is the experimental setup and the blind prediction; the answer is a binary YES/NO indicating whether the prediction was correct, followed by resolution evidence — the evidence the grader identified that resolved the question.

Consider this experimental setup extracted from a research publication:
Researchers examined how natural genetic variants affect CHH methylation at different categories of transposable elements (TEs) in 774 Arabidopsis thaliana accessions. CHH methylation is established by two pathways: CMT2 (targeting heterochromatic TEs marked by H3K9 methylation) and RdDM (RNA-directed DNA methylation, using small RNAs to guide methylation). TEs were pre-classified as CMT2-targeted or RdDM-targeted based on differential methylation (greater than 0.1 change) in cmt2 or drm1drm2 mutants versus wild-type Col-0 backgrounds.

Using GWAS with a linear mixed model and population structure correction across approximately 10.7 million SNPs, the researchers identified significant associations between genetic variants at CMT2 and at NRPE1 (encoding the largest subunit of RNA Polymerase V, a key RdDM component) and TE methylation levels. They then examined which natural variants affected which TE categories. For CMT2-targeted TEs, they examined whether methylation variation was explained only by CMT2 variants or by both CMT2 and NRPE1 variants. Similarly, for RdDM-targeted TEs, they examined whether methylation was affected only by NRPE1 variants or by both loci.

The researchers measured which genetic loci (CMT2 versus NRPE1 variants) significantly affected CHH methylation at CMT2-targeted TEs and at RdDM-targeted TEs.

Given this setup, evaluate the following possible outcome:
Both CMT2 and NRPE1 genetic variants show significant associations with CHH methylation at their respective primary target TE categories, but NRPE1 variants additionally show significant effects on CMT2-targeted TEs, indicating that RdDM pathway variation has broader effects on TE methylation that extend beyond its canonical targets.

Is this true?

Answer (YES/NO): YES